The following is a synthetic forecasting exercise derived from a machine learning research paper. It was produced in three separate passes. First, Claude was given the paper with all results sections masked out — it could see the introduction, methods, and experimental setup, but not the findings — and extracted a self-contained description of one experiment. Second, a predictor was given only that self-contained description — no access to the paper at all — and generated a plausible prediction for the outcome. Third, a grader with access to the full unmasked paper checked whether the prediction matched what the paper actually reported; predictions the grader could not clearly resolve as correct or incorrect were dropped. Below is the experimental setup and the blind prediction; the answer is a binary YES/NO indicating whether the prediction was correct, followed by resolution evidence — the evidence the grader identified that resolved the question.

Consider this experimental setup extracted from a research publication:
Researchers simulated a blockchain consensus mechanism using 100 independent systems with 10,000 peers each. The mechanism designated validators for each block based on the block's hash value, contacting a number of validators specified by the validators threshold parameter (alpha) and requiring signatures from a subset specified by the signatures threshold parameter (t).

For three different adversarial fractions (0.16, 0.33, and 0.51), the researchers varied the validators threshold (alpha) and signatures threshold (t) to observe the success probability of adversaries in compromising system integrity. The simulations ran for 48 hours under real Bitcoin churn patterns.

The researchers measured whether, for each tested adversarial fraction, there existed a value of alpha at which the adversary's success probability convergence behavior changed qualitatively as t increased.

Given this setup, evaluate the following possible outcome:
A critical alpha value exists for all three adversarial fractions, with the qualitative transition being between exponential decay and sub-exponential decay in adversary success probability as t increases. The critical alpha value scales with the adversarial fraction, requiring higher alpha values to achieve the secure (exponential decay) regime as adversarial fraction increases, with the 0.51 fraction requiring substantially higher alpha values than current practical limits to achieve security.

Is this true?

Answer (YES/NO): NO